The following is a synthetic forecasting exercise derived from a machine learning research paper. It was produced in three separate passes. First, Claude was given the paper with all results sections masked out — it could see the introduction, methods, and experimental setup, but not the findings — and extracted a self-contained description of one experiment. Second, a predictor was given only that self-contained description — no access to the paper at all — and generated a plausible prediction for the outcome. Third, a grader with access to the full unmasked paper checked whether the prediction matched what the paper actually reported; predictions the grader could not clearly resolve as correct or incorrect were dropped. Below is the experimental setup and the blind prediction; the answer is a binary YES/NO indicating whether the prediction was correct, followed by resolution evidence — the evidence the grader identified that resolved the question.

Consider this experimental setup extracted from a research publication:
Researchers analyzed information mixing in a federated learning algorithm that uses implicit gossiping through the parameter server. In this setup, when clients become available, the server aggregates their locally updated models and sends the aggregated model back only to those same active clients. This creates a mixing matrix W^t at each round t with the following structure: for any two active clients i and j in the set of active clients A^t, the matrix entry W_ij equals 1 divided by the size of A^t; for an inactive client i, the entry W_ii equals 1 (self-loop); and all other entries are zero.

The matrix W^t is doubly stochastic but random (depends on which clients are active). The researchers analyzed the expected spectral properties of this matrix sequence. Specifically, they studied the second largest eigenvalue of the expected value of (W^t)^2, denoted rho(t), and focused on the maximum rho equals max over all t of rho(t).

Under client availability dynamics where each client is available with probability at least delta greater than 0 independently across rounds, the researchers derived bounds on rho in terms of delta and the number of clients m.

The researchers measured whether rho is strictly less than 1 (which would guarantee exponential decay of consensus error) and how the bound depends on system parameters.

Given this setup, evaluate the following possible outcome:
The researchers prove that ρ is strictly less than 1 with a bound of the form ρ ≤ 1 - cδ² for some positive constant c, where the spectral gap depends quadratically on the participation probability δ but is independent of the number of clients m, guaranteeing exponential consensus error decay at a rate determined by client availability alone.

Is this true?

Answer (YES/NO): NO